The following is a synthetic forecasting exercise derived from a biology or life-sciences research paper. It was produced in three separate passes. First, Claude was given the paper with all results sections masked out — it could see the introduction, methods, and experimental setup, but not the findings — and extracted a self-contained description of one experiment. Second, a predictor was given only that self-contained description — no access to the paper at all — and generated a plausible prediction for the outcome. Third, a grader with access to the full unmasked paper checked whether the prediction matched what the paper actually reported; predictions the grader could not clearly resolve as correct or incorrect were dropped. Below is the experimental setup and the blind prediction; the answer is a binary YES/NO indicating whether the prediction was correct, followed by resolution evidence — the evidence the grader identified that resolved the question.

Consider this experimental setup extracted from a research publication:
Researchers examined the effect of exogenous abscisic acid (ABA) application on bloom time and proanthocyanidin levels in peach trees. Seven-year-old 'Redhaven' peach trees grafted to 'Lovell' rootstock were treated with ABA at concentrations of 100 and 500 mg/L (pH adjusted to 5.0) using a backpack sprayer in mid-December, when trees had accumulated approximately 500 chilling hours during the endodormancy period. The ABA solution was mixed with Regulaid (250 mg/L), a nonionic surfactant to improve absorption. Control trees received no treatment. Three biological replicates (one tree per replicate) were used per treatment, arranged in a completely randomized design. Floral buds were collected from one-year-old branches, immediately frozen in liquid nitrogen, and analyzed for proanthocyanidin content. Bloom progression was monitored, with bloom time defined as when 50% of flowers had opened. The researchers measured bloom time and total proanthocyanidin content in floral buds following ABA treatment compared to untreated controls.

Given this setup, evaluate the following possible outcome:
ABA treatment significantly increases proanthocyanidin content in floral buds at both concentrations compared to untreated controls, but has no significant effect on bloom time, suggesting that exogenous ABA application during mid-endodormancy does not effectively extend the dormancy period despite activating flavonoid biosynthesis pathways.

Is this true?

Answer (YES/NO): NO